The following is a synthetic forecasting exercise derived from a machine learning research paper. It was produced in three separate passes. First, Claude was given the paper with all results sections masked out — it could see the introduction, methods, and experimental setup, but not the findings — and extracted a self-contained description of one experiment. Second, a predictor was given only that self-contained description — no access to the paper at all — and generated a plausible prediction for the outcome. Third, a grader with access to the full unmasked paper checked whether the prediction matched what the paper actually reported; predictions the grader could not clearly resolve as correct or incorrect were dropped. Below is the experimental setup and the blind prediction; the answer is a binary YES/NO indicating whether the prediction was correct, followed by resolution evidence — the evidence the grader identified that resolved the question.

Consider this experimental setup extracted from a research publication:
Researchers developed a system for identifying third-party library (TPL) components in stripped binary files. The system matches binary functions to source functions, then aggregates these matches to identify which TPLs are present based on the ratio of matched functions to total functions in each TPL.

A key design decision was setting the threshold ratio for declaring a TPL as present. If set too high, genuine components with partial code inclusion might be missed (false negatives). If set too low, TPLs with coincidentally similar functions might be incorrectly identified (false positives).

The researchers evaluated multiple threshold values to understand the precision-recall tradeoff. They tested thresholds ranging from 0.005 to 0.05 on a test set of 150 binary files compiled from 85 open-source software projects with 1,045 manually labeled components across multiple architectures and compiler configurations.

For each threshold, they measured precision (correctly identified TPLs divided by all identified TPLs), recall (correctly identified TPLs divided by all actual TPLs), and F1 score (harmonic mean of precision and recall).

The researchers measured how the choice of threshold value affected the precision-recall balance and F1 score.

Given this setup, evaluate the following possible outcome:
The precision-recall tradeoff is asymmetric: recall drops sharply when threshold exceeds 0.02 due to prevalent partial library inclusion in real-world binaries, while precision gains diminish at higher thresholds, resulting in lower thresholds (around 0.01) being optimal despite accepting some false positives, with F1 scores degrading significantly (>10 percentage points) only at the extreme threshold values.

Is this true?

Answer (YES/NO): NO